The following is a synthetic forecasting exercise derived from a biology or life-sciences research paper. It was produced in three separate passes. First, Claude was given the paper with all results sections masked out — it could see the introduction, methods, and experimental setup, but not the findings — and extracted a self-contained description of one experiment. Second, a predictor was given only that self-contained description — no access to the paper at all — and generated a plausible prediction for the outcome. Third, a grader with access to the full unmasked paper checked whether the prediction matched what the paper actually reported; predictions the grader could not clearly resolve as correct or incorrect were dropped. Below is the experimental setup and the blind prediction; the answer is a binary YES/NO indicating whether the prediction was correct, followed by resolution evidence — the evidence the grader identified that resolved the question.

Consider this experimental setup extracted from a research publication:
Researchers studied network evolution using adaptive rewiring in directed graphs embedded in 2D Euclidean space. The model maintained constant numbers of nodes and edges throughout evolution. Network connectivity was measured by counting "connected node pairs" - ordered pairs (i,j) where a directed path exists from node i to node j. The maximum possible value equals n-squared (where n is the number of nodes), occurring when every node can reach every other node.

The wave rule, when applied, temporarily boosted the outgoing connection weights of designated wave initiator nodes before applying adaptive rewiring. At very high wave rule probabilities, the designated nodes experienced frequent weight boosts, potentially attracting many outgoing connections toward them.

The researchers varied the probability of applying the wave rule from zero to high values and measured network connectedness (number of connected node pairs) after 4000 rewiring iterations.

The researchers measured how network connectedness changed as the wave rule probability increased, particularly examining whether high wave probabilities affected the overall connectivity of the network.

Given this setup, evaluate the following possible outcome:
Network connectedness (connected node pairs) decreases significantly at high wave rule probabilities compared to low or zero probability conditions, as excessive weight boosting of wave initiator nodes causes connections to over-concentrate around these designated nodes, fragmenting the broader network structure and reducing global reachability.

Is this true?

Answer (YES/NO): NO